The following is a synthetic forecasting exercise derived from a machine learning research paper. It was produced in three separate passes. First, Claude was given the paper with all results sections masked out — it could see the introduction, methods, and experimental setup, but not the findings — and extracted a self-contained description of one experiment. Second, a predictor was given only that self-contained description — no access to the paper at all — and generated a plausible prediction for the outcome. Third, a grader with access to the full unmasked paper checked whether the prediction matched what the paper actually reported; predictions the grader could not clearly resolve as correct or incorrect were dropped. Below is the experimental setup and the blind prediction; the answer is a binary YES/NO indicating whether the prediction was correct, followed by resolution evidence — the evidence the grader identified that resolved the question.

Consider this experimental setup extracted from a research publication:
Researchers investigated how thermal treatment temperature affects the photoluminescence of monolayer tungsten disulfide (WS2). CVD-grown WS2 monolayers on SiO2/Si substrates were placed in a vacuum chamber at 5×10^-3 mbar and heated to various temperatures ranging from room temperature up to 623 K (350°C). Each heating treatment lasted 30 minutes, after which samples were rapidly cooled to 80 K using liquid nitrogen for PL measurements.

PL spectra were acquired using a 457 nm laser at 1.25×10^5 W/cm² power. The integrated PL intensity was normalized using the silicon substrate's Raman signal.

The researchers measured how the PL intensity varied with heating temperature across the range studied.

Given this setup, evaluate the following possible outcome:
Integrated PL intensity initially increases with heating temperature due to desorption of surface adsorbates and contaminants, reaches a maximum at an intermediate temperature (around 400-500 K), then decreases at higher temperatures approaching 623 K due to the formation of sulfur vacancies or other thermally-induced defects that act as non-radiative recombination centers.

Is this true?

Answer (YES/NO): NO